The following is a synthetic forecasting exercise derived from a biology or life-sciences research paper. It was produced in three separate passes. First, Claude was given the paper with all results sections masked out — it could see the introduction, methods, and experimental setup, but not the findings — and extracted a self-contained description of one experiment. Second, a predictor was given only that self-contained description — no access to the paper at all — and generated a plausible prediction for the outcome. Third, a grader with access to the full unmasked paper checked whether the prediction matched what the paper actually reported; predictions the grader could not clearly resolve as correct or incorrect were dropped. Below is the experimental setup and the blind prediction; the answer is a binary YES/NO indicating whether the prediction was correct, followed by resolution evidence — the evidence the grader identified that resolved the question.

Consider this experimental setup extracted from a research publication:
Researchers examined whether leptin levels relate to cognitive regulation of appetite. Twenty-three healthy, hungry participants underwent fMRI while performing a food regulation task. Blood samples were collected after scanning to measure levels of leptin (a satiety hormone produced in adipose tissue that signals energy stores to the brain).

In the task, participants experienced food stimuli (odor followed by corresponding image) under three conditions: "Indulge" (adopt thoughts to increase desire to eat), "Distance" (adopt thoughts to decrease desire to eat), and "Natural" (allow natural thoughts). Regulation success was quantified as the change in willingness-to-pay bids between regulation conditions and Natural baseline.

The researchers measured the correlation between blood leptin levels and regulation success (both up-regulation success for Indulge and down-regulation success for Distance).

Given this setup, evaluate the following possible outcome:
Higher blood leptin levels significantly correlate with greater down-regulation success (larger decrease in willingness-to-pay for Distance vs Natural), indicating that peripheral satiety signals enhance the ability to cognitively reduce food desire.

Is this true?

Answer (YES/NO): NO